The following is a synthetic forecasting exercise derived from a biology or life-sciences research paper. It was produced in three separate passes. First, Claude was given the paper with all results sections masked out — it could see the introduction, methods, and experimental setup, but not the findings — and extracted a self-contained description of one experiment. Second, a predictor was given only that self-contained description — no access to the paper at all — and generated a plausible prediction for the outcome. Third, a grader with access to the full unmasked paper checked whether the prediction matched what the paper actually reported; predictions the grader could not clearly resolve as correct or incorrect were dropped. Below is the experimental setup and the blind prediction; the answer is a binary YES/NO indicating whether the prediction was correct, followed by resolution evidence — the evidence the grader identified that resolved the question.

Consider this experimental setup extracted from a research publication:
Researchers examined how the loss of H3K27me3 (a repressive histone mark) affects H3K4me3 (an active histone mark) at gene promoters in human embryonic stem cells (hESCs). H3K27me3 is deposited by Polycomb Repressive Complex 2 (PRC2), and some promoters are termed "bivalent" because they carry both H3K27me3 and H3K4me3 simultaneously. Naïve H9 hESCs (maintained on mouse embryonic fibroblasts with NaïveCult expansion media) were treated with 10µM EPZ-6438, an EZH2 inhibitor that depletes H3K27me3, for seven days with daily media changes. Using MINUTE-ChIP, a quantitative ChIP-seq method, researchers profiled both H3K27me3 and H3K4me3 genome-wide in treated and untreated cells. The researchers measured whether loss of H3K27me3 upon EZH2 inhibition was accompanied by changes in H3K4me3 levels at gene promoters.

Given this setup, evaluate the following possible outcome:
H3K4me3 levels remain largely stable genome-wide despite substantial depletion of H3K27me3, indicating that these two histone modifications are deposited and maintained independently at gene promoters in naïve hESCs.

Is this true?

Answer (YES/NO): NO